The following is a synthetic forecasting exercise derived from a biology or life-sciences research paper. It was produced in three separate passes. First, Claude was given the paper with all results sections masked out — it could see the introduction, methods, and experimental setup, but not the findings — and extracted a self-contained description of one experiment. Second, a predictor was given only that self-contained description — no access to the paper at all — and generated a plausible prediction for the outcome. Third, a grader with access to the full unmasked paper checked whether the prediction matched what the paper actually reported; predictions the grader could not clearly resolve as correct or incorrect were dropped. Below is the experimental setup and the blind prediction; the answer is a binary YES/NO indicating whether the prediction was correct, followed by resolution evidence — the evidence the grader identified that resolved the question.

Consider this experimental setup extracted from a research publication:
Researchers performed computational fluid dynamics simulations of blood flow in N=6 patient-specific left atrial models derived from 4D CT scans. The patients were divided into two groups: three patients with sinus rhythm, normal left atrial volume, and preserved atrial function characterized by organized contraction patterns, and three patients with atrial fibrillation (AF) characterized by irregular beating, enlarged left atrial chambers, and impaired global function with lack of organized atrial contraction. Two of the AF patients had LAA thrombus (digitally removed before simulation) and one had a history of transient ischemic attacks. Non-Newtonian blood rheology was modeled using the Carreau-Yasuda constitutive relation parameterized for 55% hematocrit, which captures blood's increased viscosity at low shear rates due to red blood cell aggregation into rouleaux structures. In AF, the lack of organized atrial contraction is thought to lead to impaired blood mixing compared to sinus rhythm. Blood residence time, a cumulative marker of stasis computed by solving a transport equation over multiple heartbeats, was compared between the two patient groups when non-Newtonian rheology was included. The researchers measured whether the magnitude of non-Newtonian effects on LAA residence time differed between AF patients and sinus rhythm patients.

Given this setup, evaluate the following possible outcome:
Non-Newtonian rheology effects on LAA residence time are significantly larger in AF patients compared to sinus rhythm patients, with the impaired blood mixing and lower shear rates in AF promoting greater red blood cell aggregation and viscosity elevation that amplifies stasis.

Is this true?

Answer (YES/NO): NO